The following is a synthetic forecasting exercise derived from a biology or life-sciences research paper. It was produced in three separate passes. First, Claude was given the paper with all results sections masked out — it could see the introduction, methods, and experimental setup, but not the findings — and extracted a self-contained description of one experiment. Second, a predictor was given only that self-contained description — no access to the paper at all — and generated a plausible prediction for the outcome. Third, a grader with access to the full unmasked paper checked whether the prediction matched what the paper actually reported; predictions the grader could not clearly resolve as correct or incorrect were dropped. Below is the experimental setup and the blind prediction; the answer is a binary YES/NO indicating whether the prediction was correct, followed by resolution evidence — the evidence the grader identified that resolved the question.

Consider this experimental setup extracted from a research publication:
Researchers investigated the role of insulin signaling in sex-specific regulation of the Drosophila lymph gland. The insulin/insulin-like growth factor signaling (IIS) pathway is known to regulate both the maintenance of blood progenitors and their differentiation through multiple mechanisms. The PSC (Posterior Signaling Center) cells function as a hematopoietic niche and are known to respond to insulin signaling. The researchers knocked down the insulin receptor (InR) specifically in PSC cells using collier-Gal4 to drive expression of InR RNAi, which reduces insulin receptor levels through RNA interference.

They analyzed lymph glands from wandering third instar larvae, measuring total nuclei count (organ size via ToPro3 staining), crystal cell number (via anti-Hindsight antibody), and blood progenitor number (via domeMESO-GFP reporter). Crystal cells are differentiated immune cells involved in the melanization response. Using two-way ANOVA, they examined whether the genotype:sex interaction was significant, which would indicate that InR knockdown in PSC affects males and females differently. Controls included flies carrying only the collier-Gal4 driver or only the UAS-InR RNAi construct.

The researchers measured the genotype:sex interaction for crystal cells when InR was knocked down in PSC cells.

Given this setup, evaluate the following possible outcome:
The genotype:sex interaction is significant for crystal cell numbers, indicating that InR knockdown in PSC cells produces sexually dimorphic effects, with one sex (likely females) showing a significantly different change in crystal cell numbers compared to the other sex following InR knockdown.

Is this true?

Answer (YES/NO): NO